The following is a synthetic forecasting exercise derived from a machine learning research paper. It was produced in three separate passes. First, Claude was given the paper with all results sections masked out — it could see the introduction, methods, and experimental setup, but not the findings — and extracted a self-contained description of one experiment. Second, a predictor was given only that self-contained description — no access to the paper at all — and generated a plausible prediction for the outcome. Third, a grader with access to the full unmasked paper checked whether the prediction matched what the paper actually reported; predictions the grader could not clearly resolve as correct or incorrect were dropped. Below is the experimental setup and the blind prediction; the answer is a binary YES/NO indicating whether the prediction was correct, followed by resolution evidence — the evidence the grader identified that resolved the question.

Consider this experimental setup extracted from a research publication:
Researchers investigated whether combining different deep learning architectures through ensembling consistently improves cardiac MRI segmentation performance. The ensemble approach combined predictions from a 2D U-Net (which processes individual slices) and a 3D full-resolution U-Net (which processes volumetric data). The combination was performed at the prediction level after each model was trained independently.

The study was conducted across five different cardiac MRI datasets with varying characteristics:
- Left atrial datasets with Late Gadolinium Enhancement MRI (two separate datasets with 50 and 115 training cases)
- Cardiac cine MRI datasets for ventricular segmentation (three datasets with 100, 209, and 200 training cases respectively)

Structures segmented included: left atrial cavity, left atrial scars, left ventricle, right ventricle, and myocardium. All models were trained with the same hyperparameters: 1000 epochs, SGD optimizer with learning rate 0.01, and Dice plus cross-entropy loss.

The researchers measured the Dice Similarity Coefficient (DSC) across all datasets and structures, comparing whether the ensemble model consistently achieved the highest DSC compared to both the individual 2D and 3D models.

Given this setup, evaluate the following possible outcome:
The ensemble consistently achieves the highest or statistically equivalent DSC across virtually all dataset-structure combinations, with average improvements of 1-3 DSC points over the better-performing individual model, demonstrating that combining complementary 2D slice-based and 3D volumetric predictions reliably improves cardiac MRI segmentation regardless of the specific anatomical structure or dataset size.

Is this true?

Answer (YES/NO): NO